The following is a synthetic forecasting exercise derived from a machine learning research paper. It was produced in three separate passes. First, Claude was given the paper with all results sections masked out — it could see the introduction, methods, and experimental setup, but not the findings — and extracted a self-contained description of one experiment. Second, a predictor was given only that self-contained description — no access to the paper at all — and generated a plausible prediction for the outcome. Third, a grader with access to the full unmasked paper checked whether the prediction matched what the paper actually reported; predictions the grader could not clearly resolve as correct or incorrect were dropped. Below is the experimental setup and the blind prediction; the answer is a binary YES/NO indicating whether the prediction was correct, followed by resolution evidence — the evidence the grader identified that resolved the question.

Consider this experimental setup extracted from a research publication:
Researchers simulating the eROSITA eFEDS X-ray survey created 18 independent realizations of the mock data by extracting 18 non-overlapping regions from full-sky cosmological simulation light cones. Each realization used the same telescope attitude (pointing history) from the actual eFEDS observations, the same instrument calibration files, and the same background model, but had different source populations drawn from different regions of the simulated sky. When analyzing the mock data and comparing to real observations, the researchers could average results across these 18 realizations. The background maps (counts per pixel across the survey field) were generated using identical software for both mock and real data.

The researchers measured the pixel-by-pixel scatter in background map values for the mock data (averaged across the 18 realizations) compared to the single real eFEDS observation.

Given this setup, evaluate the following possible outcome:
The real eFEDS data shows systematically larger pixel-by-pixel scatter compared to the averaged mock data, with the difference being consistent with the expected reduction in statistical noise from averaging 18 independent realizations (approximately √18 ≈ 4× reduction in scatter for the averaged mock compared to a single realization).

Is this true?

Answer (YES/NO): NO